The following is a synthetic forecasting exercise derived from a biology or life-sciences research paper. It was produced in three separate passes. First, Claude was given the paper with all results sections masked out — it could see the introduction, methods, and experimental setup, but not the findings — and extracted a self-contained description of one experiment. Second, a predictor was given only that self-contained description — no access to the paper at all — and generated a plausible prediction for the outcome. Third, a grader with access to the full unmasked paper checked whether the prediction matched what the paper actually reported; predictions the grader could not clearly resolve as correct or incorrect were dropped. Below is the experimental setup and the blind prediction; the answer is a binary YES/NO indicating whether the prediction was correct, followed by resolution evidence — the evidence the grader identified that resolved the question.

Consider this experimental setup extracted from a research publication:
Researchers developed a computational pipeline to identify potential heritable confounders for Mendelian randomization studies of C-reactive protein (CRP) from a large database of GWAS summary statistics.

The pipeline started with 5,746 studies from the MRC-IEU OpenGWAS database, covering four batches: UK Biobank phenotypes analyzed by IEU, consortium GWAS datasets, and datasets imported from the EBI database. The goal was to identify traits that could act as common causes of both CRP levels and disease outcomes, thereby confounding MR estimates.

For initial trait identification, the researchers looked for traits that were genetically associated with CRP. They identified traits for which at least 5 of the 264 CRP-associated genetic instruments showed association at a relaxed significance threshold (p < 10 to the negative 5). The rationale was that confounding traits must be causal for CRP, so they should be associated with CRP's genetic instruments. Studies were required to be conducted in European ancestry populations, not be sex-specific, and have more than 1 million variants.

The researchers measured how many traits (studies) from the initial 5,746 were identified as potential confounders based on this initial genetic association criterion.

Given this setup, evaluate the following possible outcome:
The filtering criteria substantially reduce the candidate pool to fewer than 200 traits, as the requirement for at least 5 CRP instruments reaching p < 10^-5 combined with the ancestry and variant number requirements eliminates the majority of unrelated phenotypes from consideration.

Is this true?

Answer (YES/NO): NO